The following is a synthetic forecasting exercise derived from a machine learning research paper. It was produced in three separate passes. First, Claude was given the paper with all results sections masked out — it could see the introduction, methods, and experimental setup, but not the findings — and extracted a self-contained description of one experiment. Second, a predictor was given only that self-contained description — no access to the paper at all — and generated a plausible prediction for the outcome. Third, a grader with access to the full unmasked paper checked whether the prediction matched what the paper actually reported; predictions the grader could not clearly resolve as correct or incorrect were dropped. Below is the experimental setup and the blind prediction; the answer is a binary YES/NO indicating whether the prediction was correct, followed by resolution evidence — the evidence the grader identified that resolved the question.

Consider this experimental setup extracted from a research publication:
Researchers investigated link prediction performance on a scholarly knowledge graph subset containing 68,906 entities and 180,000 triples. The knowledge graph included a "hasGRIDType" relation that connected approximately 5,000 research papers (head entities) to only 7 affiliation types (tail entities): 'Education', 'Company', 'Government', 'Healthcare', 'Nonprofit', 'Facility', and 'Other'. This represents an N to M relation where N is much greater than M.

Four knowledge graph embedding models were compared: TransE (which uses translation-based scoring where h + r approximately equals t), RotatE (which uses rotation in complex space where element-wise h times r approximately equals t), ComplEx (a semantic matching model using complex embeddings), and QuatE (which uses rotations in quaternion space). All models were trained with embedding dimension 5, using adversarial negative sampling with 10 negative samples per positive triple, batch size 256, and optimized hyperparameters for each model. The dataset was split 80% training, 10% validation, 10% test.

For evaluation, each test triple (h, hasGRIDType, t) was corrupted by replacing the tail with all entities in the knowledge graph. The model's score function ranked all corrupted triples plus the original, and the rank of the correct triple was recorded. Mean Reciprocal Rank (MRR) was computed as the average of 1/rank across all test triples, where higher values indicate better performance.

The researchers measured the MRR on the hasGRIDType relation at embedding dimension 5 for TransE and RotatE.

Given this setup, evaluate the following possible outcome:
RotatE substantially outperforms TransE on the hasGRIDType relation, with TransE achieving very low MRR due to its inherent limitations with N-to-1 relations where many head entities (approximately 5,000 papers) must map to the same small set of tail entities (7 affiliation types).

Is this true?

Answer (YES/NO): NO